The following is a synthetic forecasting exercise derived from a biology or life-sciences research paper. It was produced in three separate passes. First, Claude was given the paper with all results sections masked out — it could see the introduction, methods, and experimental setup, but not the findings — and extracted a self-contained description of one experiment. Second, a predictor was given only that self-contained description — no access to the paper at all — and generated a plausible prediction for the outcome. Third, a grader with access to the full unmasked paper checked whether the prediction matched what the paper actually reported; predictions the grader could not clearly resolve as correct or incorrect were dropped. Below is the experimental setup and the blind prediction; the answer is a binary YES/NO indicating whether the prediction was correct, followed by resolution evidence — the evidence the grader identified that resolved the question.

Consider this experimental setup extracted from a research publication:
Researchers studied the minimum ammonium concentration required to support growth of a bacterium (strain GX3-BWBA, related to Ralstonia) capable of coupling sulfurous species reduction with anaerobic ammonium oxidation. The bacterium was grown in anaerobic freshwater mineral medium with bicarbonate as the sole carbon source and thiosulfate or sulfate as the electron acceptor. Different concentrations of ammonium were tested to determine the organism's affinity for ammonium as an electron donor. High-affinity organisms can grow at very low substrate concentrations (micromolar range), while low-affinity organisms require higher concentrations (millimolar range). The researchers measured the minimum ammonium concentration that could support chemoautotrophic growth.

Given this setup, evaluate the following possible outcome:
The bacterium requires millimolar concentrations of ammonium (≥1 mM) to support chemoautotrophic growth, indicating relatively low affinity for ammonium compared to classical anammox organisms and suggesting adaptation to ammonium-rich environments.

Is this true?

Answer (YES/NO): NO